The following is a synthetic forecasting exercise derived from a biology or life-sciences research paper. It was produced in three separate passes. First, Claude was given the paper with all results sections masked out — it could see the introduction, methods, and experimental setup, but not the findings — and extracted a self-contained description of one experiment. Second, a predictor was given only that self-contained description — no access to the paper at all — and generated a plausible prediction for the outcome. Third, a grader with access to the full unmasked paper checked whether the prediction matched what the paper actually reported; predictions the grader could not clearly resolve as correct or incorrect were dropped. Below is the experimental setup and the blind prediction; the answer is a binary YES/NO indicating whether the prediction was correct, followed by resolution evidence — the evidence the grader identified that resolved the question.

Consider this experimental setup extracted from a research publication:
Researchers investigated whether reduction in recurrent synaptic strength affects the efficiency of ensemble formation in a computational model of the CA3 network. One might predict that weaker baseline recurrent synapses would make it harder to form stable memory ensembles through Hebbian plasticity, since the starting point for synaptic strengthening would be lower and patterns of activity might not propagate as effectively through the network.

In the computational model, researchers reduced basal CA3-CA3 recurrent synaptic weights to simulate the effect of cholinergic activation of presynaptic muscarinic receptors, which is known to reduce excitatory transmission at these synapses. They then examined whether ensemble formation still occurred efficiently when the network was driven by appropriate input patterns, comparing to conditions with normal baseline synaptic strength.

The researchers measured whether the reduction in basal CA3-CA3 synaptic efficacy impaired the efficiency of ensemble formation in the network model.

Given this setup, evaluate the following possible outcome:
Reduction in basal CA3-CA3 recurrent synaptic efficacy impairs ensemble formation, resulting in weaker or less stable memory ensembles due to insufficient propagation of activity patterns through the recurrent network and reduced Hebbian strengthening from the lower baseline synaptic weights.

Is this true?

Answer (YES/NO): NO